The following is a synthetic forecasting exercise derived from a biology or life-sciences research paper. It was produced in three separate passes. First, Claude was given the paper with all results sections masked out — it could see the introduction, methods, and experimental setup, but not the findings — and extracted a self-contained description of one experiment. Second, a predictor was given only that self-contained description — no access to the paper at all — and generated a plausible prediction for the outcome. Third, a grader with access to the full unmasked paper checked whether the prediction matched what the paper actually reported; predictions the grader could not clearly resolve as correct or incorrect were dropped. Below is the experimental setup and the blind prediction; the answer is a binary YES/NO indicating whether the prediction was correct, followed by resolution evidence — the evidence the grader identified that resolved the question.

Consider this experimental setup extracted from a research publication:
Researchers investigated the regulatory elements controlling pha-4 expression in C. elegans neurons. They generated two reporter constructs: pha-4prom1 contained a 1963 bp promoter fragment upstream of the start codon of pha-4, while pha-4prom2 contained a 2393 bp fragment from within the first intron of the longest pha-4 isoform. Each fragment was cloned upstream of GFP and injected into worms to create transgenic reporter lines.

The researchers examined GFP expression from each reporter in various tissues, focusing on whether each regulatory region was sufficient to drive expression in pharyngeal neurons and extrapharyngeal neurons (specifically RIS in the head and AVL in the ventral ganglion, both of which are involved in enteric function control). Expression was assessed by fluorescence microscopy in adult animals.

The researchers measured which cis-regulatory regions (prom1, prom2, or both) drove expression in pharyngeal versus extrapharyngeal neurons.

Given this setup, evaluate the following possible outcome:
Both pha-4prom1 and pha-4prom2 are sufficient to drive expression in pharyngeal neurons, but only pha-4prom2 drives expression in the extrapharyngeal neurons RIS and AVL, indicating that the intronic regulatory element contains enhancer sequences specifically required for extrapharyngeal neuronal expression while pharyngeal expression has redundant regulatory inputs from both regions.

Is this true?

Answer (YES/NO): NO